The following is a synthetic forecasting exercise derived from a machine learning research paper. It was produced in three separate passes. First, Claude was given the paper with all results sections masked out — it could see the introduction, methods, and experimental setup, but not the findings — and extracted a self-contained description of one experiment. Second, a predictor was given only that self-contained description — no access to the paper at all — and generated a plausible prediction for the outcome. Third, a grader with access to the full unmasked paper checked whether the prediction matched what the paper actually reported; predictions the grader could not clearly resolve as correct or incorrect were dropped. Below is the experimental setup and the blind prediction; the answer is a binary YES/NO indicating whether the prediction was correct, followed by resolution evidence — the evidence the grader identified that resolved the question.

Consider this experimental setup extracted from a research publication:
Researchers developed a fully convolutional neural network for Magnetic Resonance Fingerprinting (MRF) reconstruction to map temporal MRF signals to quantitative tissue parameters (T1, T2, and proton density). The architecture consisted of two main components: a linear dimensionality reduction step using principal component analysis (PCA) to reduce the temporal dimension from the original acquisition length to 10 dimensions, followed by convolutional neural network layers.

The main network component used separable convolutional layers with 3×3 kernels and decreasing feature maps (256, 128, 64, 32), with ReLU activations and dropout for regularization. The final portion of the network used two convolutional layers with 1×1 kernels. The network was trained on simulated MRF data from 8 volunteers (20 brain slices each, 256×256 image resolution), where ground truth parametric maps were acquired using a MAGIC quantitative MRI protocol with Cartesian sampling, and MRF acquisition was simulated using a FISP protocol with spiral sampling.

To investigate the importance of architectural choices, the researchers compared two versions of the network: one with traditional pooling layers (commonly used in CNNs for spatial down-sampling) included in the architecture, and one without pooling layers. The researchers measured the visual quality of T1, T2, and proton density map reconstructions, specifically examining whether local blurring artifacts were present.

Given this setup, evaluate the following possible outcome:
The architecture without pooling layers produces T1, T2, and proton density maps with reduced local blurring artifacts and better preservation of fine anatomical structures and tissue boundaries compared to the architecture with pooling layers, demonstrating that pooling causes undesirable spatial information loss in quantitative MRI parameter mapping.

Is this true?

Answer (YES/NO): YES